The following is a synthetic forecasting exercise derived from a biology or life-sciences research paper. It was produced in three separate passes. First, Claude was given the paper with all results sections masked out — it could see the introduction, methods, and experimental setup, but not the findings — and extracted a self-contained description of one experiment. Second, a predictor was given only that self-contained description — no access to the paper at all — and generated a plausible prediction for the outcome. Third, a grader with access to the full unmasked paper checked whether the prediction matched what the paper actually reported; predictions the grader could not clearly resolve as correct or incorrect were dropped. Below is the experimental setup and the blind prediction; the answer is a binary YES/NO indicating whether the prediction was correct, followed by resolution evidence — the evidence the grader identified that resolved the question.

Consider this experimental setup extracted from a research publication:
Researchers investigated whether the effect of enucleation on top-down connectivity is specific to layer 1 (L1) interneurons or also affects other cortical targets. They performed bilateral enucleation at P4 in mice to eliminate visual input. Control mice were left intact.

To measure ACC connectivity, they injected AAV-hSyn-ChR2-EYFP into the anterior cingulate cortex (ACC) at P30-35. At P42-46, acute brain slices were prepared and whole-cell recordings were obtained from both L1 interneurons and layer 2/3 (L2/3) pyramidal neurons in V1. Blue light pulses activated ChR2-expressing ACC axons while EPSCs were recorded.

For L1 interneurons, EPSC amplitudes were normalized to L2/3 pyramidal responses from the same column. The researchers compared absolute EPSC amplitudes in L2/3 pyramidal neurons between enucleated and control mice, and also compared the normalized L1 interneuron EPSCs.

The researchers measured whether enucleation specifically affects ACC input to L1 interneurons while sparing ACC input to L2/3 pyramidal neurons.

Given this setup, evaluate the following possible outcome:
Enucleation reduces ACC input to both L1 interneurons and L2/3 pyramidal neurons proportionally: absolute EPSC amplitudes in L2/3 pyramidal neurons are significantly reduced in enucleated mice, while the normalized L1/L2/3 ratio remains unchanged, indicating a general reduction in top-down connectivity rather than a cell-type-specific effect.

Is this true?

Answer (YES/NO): NO